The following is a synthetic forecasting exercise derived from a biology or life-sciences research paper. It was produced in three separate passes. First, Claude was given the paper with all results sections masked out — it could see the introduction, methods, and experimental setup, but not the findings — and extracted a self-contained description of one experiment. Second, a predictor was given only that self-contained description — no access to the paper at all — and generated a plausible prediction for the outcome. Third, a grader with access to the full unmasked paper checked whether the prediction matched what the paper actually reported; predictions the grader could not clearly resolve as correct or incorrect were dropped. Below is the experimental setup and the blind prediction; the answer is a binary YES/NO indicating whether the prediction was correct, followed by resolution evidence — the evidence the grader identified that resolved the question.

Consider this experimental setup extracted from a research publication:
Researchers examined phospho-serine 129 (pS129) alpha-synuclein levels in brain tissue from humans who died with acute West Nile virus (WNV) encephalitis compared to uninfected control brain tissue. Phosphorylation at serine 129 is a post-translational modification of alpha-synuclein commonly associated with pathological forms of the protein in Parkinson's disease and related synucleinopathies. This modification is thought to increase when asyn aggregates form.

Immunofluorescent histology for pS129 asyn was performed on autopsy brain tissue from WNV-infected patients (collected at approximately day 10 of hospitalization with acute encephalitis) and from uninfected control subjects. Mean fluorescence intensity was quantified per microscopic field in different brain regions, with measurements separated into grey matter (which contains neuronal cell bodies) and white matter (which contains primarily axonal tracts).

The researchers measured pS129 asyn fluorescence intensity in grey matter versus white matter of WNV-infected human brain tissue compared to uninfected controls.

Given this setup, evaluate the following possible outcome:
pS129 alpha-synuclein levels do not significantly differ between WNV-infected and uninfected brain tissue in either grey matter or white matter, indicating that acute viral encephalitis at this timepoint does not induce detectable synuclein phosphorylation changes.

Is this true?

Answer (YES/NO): NO